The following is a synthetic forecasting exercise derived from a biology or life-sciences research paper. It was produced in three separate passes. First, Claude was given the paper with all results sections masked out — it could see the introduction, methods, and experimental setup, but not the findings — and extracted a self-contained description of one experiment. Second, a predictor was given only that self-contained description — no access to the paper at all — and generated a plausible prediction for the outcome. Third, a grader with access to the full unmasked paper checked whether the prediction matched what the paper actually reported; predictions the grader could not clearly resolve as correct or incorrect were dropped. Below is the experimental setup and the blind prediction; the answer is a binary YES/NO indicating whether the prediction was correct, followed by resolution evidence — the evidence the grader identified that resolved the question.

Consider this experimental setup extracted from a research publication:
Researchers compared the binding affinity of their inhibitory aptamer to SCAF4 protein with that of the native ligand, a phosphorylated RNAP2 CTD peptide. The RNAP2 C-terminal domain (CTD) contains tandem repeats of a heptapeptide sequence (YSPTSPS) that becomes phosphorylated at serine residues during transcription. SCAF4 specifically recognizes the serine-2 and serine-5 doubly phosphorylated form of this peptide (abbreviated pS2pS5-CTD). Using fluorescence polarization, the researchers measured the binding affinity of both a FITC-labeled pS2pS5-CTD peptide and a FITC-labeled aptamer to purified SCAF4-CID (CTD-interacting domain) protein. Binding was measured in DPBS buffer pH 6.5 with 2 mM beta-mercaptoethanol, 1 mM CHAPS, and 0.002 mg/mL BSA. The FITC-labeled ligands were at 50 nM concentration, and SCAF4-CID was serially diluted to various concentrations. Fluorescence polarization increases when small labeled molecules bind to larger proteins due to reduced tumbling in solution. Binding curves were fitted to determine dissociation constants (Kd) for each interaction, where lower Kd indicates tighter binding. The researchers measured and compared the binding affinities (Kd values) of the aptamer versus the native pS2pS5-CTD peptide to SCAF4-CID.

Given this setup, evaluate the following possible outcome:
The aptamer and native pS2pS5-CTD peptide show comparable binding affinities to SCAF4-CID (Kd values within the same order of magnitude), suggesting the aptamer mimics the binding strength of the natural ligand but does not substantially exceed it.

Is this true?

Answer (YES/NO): YES